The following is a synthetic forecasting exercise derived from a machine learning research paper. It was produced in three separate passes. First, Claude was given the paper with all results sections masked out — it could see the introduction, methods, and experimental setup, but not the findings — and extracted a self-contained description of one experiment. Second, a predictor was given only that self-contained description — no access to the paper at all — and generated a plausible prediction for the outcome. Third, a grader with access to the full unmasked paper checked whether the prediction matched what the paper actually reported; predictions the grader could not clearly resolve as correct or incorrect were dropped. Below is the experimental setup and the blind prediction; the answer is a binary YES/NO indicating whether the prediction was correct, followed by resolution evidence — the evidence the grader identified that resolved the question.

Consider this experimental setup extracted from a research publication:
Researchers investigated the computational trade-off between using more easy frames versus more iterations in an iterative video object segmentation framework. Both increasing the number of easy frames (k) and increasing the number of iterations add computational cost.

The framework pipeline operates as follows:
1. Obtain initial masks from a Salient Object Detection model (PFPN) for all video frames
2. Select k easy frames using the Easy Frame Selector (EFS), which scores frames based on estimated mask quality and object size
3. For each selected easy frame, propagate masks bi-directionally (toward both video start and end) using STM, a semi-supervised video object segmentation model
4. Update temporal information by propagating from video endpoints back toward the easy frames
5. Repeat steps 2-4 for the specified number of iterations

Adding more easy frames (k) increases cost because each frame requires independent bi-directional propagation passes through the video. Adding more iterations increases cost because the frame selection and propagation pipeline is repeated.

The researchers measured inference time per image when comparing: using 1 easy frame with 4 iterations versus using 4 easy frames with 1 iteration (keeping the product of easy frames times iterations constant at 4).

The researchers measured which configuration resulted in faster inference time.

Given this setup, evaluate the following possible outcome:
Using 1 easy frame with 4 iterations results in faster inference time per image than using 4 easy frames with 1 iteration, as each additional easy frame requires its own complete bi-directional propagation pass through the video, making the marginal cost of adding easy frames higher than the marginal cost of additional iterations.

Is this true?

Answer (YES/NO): YES